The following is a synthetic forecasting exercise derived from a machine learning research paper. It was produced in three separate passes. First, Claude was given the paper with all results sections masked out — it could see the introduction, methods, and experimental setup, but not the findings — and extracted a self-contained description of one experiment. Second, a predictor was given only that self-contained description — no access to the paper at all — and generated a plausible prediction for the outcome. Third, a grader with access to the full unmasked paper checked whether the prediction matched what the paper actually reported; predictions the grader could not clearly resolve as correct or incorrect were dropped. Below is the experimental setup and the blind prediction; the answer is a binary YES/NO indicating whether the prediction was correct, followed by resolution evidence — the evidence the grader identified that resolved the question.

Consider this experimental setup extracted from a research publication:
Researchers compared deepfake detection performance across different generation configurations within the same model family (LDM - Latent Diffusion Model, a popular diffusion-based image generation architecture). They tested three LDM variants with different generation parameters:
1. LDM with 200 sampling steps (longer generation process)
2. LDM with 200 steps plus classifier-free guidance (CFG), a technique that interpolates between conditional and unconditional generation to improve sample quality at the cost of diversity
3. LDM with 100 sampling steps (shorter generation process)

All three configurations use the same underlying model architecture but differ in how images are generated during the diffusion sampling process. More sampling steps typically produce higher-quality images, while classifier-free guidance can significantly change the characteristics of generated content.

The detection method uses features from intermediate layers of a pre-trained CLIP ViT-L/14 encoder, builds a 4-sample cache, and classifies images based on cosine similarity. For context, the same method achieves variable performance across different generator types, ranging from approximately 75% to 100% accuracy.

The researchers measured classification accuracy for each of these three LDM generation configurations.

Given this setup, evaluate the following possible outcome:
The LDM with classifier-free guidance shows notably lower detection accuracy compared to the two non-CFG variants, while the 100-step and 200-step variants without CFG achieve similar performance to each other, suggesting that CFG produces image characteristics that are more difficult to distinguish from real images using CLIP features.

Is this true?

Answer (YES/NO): NO